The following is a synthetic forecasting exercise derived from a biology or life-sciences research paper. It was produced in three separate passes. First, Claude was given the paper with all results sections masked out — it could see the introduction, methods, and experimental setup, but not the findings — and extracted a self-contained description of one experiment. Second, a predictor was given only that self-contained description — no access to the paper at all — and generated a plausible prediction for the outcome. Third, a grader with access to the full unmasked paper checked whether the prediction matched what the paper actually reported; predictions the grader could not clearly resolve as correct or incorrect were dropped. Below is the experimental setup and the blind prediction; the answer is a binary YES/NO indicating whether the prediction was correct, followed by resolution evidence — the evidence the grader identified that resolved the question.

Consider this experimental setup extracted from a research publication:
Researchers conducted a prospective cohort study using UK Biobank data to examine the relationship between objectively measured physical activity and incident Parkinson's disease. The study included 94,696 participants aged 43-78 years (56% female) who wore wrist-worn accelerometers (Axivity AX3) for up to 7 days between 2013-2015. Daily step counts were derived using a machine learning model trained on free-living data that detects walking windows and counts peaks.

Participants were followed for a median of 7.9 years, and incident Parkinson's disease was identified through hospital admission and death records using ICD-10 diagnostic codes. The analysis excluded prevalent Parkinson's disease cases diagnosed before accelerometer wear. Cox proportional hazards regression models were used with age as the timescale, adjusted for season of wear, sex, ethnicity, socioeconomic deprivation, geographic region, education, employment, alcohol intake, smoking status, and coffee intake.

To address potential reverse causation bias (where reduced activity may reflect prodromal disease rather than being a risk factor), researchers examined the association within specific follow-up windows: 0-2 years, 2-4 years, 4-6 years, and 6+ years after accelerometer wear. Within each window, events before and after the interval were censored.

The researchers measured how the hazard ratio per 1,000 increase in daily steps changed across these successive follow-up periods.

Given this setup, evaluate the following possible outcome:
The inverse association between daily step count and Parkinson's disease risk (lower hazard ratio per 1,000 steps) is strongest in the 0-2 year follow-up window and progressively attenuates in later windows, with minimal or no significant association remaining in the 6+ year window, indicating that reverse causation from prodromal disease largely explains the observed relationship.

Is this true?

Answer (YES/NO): YES